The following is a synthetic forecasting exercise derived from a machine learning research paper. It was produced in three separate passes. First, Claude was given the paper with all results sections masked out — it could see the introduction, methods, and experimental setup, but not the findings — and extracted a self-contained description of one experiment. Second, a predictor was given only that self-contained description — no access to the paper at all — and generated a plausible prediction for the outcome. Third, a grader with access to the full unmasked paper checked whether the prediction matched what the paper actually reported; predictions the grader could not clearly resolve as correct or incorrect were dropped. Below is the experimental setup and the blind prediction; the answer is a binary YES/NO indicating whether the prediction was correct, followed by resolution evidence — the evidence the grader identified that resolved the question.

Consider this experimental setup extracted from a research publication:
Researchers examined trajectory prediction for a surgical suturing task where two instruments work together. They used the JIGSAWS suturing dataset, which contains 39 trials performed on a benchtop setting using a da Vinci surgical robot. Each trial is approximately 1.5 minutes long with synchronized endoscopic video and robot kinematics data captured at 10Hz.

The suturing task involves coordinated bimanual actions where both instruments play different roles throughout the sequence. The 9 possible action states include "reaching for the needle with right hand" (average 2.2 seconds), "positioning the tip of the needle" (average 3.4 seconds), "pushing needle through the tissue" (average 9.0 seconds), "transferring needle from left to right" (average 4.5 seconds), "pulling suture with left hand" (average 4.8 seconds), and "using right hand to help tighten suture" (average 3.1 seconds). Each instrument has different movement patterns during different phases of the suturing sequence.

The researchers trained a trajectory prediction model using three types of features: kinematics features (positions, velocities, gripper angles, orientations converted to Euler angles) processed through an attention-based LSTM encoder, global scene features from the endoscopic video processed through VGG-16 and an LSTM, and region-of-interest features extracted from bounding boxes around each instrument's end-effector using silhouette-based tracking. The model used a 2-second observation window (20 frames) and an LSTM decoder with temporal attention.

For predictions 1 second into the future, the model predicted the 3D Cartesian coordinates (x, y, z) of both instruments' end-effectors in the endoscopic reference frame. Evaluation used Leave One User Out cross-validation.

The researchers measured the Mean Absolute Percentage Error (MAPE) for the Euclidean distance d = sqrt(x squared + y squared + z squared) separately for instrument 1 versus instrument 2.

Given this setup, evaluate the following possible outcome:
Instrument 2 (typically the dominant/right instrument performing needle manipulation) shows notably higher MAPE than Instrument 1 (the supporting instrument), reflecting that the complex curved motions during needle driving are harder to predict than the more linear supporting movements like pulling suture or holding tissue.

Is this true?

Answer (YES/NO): NO